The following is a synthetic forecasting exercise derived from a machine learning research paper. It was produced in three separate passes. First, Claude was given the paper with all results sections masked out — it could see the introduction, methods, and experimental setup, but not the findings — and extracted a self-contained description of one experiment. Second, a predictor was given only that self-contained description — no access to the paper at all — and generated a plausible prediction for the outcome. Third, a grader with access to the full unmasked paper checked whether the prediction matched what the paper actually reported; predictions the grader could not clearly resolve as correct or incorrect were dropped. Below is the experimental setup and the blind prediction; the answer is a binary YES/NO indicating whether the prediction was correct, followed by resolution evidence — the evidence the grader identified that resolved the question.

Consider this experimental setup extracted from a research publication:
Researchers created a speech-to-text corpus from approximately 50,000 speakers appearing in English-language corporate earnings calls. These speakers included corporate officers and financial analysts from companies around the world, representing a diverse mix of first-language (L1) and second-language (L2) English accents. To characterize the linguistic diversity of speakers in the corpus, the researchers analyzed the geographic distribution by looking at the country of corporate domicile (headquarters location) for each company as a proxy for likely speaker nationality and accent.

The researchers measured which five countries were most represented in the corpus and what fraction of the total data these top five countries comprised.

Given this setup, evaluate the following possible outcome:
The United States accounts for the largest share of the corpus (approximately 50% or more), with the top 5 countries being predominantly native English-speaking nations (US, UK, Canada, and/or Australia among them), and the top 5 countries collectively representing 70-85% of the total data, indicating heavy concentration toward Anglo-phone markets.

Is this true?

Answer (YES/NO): NO